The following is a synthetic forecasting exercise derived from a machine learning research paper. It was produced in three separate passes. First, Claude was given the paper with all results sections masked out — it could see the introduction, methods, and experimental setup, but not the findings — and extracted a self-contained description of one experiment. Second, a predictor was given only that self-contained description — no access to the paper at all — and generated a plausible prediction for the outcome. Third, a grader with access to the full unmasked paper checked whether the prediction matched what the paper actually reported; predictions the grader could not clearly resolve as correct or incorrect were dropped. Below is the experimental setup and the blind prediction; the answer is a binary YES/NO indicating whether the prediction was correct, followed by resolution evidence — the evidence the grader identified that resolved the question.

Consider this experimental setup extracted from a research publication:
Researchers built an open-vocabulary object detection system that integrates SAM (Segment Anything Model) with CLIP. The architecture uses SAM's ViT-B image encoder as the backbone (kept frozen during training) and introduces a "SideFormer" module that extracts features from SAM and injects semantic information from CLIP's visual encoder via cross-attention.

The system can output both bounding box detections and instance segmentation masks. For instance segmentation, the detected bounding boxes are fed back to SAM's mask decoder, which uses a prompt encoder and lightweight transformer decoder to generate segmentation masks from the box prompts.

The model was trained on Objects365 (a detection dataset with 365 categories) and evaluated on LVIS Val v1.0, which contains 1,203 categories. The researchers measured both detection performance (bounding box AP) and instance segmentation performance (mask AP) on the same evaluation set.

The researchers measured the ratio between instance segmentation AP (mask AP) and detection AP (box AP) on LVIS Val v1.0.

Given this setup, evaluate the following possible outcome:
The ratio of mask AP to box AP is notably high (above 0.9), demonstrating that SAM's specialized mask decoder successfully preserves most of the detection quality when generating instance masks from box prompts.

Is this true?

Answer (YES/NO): NO